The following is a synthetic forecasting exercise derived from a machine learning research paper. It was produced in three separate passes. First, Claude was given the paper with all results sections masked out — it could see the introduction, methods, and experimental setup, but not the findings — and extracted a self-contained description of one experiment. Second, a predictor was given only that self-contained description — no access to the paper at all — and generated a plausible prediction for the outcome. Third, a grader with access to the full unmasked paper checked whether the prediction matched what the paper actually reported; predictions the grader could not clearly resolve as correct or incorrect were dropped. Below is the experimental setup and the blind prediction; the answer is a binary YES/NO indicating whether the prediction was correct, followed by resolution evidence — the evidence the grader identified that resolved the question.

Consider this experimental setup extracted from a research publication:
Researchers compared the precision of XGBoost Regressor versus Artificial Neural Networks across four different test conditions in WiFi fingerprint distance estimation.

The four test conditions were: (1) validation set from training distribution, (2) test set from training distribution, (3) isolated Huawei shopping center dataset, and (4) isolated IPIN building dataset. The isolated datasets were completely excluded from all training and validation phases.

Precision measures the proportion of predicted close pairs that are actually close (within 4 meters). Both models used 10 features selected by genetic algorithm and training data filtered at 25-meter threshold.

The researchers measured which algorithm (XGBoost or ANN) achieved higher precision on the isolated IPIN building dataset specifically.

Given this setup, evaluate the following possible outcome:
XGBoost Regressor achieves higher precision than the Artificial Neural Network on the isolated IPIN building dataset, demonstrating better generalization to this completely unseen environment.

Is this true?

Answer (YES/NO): YES